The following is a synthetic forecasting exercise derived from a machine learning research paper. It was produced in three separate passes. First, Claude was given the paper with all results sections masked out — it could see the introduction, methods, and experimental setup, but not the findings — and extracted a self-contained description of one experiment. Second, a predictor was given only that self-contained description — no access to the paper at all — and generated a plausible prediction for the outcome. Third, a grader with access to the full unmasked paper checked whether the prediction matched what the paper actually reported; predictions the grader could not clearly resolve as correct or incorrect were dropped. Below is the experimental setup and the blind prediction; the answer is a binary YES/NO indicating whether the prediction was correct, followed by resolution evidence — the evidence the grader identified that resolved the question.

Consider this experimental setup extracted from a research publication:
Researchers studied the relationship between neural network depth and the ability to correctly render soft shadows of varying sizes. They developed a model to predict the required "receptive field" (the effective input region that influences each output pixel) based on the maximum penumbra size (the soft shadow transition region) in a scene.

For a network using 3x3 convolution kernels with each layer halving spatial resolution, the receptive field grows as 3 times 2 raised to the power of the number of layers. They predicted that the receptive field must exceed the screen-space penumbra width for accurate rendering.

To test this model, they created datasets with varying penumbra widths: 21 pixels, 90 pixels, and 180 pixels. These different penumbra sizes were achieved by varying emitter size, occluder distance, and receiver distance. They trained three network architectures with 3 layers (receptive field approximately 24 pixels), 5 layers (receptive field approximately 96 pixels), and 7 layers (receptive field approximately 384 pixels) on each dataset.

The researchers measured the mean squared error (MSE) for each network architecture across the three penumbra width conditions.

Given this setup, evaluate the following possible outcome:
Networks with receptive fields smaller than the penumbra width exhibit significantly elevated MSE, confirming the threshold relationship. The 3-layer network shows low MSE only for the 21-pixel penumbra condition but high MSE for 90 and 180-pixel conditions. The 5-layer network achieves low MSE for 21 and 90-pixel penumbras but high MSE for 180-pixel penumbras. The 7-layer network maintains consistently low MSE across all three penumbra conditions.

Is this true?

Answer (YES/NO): YES